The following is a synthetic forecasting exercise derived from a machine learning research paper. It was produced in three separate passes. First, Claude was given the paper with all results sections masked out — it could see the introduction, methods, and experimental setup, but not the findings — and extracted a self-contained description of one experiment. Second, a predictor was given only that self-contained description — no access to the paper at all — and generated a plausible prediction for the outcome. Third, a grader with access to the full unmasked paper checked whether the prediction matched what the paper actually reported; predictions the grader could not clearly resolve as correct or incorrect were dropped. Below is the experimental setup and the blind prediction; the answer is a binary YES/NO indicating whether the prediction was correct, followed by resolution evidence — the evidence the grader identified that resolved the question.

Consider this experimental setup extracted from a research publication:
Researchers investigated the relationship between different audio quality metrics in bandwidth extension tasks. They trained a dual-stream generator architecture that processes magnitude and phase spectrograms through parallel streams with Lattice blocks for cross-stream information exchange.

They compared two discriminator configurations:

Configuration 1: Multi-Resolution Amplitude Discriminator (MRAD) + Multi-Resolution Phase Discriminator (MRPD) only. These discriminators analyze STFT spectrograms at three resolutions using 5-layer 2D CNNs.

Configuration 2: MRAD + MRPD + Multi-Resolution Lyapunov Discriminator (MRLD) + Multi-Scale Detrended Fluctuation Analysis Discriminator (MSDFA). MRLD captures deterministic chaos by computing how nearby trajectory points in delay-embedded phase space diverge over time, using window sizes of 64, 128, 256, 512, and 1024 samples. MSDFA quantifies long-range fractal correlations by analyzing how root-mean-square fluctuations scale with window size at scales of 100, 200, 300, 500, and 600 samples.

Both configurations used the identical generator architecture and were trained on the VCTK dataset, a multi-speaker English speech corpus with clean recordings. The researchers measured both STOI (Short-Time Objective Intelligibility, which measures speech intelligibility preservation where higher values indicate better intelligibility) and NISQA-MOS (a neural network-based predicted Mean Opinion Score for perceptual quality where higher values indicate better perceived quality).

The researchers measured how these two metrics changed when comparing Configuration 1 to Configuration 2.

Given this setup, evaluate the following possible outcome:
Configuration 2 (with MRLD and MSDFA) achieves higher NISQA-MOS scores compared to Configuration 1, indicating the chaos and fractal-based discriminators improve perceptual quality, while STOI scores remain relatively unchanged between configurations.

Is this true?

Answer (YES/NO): NO